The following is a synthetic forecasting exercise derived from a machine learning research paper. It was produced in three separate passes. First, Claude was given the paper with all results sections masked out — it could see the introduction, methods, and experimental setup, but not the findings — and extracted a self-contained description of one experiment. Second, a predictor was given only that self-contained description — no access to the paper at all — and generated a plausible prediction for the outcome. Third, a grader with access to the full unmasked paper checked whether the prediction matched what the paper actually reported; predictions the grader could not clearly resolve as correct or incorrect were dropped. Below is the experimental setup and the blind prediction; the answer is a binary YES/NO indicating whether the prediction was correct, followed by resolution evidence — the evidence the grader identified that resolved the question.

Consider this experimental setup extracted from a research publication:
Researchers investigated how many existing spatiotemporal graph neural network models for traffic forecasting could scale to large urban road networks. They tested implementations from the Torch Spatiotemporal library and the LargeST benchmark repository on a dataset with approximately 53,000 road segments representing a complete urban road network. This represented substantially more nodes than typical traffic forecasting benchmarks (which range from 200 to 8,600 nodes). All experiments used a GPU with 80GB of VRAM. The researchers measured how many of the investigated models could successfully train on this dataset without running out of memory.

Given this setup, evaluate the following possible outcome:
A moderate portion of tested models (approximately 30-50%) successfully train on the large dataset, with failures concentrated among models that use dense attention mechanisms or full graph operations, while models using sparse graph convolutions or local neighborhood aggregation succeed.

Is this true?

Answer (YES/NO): NO